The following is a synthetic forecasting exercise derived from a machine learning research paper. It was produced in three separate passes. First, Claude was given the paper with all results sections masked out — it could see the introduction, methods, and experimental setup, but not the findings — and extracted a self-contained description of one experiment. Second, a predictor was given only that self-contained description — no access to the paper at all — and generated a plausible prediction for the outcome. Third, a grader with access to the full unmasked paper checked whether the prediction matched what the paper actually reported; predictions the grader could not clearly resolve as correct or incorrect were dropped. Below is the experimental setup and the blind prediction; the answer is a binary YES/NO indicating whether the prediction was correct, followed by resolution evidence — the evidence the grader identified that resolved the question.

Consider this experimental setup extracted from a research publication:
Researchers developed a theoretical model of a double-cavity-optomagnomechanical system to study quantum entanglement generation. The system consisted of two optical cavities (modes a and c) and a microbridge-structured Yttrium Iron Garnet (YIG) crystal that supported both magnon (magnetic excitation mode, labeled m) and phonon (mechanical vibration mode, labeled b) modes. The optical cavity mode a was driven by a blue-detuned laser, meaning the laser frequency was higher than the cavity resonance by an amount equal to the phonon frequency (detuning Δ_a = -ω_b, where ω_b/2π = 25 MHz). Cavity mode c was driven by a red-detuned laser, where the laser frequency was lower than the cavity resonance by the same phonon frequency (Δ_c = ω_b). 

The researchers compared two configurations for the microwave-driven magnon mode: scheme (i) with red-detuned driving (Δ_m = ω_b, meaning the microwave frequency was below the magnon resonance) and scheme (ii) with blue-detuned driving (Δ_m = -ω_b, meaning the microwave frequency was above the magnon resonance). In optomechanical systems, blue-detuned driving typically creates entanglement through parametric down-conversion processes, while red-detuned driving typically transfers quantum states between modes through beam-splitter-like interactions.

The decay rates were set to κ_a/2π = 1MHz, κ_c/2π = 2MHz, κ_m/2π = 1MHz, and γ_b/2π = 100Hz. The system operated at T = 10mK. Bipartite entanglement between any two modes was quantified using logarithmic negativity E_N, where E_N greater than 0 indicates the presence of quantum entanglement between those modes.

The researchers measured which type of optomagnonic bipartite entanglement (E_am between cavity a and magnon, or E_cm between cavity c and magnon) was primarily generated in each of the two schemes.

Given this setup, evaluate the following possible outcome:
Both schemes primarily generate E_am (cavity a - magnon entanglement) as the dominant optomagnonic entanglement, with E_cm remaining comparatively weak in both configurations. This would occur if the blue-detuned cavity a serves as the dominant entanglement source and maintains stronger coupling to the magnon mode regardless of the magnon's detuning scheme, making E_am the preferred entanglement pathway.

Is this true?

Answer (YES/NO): NO